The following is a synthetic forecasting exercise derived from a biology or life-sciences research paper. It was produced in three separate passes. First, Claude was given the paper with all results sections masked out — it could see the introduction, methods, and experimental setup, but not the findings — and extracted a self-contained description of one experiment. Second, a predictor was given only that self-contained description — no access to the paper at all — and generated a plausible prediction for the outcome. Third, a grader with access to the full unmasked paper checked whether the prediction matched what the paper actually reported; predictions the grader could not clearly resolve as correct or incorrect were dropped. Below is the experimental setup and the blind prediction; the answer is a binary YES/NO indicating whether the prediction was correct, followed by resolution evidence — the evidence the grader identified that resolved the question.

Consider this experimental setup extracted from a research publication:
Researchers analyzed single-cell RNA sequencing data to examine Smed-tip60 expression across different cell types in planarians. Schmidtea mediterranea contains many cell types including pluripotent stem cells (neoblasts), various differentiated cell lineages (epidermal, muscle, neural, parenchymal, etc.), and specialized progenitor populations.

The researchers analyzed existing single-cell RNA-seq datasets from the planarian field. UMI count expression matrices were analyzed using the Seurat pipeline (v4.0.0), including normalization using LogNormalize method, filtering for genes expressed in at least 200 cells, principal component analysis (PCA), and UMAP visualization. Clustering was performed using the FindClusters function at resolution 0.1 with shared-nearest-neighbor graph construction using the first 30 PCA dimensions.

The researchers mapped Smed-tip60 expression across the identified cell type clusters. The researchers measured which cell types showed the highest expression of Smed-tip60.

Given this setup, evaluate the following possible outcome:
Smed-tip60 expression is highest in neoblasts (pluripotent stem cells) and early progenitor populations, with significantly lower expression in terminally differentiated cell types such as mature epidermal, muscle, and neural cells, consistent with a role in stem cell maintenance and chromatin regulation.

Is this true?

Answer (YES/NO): YES